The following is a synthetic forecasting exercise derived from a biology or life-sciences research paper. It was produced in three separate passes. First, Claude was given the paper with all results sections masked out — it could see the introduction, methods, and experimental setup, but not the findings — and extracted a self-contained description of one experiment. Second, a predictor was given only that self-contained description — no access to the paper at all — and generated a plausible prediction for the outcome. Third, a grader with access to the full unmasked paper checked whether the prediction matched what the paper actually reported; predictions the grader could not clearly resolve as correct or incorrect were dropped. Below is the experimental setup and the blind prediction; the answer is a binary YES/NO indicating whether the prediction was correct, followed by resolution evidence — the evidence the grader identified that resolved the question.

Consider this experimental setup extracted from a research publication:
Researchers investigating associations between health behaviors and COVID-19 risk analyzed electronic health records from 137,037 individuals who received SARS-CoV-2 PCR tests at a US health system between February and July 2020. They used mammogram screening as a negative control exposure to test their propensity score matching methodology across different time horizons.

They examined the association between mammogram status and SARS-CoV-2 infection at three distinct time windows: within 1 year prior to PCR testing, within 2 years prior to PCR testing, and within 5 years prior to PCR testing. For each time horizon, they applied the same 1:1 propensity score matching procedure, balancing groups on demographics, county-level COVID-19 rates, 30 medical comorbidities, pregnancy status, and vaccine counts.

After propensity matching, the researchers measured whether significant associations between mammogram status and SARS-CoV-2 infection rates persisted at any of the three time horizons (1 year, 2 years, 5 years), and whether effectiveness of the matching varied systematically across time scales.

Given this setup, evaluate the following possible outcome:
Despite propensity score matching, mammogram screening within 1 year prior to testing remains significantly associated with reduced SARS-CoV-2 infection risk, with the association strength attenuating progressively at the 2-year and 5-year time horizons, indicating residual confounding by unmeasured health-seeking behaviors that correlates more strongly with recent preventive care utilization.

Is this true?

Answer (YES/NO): NO